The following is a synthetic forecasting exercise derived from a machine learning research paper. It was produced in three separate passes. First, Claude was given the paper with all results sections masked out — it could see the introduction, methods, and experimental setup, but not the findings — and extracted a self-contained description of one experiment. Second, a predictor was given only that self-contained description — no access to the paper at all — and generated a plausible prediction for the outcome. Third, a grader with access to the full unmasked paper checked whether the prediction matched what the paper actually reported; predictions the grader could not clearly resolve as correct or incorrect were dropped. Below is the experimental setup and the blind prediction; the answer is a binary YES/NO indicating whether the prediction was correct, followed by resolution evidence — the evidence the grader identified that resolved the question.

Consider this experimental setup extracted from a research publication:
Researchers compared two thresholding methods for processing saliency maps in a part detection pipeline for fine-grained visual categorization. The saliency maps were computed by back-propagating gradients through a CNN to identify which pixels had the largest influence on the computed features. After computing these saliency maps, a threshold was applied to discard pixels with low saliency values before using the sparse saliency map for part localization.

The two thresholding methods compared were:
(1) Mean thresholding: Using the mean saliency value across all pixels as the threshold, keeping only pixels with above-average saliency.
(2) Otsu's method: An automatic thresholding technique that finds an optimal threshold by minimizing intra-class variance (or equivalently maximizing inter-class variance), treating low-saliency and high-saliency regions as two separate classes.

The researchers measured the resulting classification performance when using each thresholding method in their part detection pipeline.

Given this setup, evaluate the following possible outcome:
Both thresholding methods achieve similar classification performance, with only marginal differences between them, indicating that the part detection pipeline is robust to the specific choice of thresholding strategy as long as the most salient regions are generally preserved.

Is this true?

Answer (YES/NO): YES